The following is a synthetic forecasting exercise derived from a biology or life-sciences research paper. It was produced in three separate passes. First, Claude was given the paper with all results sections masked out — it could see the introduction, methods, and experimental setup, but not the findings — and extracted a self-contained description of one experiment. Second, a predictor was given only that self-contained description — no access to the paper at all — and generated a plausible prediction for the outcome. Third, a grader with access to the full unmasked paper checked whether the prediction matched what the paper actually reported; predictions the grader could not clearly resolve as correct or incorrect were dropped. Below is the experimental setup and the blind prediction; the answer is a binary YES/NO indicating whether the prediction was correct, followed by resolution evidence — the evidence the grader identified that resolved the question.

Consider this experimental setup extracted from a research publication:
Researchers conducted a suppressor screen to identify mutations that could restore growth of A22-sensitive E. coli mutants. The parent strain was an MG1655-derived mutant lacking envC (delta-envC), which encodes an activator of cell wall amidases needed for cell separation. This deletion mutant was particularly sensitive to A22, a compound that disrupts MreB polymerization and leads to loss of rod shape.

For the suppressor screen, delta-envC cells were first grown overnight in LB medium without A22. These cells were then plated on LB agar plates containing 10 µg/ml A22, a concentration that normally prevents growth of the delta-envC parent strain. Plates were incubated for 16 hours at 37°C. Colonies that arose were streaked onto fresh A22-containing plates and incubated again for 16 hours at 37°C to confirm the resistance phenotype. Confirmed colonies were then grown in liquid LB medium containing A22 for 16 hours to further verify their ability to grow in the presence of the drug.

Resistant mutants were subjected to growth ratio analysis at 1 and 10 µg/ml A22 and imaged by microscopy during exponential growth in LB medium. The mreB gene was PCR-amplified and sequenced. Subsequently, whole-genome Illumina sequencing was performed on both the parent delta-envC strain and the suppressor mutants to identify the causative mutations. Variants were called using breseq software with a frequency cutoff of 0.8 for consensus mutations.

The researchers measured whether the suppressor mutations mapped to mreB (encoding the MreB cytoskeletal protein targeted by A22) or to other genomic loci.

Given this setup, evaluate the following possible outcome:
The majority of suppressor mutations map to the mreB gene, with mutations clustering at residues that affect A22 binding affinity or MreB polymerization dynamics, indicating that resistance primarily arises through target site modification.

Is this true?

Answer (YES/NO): YES